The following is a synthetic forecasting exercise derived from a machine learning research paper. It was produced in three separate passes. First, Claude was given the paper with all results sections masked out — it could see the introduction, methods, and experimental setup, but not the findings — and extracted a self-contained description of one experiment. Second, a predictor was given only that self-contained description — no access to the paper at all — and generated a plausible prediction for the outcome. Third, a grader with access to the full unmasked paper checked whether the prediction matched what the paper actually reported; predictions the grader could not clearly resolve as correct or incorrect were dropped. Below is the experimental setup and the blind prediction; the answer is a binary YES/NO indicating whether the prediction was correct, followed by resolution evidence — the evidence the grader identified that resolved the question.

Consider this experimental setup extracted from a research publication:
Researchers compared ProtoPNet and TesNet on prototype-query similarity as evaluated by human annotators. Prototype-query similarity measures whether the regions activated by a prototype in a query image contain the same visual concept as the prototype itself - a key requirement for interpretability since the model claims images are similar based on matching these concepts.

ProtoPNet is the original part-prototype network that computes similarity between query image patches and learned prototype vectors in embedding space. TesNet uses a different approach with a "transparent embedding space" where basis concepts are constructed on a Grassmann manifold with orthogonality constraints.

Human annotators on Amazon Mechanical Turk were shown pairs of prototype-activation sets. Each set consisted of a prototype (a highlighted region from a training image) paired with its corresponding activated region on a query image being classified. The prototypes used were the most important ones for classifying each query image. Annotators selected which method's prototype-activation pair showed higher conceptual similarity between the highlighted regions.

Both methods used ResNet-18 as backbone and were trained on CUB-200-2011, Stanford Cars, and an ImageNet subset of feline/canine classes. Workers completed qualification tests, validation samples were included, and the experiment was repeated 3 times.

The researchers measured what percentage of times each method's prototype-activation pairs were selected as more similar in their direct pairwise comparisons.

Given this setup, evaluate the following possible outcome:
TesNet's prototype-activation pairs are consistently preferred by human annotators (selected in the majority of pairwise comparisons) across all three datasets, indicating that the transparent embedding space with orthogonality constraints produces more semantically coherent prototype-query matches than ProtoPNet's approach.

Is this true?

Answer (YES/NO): NO